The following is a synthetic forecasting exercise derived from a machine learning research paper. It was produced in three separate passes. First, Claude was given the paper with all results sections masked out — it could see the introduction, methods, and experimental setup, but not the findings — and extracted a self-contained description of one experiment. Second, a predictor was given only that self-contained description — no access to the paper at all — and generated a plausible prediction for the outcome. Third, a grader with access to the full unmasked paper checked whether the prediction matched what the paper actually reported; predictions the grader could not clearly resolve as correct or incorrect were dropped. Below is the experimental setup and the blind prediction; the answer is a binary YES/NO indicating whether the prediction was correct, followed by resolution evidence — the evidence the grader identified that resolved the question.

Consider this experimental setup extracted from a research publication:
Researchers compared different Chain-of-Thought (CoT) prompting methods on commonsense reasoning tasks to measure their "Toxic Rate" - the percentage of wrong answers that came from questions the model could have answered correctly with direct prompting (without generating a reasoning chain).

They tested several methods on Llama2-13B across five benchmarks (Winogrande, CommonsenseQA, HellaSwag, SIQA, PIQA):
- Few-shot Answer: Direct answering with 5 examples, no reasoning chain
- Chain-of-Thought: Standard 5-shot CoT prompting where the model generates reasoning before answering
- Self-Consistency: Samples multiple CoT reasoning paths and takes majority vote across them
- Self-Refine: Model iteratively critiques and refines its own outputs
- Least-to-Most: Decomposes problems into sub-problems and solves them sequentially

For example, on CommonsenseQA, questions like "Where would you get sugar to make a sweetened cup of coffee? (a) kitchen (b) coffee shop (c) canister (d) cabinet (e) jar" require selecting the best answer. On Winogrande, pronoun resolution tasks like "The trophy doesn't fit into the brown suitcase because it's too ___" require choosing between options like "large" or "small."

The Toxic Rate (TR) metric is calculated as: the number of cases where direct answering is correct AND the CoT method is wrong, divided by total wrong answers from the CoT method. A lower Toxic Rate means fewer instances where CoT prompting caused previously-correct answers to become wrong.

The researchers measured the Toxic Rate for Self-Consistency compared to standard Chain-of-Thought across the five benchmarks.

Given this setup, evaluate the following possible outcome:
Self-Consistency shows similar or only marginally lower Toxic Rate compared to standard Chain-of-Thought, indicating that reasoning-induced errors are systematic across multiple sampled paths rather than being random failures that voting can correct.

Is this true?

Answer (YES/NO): NO